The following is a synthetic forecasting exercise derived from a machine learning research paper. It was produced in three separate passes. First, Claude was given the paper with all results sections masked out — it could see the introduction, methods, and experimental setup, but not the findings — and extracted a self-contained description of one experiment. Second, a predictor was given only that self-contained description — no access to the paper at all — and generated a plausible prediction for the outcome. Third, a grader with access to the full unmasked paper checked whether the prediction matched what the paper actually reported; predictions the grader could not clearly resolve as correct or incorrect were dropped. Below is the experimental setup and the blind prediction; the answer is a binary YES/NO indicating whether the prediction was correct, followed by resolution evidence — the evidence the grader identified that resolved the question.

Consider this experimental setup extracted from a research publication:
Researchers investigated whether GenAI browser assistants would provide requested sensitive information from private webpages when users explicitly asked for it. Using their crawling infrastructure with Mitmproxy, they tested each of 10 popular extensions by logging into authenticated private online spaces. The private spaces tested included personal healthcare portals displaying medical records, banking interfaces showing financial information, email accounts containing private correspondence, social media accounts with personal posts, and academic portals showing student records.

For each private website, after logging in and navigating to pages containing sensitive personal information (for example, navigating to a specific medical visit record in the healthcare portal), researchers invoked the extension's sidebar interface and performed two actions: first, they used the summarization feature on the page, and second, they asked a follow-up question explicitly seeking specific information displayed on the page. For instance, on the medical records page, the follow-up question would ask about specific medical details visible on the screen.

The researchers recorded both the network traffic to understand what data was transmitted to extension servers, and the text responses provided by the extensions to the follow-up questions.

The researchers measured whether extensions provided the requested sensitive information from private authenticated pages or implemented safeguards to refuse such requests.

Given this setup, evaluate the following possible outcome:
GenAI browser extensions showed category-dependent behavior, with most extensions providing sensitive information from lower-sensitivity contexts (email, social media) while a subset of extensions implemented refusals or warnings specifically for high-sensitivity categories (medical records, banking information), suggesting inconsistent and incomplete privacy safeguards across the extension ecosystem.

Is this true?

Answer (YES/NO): NO